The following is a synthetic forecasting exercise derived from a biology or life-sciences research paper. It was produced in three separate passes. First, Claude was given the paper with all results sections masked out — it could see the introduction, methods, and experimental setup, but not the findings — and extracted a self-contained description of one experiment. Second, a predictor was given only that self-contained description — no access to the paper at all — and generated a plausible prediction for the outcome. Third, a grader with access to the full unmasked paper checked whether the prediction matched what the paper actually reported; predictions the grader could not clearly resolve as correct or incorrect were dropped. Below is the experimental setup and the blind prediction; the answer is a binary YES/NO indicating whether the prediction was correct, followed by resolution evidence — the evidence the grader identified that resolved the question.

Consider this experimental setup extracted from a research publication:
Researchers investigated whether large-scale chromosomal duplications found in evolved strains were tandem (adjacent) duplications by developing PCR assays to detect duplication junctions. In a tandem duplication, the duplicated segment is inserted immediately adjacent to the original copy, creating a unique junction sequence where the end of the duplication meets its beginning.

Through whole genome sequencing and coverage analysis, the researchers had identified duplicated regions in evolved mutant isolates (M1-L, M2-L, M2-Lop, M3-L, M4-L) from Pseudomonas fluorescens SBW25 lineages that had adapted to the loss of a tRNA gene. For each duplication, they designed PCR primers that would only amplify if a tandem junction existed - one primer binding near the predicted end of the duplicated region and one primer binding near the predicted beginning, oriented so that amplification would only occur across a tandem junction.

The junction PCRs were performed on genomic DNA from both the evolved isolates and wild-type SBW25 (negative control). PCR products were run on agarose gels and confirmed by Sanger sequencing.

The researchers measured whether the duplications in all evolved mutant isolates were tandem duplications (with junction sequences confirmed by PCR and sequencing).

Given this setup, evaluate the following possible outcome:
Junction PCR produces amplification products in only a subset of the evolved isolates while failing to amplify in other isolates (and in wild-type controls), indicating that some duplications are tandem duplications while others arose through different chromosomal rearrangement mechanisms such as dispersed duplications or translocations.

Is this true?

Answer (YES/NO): NO